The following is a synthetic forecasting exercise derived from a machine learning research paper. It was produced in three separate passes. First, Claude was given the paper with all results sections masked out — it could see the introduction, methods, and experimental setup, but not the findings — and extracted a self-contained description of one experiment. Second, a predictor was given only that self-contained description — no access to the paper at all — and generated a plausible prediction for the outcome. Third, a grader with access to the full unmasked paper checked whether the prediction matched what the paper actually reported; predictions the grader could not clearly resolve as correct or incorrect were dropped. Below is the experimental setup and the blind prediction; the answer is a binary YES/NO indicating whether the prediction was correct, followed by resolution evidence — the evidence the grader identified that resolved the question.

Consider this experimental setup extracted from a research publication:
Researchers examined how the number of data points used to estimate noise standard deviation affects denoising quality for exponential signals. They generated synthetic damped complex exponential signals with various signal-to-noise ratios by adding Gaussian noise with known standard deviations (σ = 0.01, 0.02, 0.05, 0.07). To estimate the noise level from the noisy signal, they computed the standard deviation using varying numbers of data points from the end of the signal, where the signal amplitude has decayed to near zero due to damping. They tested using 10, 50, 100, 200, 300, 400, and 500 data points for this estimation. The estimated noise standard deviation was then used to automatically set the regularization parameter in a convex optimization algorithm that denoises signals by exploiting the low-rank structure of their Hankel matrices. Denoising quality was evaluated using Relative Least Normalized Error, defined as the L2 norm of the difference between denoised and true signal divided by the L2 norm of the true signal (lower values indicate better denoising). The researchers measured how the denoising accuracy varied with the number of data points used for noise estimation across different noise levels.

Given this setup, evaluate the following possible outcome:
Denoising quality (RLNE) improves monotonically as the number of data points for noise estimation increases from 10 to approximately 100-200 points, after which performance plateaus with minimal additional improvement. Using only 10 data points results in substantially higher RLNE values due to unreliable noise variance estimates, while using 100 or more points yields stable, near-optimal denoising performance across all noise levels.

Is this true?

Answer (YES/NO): NO